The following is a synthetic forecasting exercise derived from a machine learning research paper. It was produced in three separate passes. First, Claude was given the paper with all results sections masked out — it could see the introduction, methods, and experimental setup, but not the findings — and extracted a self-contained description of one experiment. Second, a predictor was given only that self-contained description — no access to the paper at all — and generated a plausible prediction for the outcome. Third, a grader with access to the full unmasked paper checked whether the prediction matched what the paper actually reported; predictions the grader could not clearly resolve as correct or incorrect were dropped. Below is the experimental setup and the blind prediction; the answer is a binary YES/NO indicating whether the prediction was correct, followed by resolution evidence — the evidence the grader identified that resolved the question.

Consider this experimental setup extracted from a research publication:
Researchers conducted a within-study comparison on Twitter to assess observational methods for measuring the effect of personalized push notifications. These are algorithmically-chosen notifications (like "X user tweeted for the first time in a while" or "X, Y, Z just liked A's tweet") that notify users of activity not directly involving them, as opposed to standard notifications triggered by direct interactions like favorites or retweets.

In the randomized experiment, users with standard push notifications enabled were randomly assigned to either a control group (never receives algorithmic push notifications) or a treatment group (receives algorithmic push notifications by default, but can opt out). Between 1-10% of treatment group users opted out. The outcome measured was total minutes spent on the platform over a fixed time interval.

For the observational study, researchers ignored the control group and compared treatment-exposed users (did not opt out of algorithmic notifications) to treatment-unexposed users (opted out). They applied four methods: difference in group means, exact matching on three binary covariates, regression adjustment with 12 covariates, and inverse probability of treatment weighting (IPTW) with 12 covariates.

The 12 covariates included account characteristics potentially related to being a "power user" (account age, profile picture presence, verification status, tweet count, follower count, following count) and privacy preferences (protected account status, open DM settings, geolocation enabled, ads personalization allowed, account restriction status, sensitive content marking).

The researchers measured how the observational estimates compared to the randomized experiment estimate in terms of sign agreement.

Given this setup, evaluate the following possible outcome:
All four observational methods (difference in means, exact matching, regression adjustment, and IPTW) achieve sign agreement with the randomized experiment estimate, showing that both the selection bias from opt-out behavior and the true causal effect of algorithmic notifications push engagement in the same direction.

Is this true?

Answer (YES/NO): NO